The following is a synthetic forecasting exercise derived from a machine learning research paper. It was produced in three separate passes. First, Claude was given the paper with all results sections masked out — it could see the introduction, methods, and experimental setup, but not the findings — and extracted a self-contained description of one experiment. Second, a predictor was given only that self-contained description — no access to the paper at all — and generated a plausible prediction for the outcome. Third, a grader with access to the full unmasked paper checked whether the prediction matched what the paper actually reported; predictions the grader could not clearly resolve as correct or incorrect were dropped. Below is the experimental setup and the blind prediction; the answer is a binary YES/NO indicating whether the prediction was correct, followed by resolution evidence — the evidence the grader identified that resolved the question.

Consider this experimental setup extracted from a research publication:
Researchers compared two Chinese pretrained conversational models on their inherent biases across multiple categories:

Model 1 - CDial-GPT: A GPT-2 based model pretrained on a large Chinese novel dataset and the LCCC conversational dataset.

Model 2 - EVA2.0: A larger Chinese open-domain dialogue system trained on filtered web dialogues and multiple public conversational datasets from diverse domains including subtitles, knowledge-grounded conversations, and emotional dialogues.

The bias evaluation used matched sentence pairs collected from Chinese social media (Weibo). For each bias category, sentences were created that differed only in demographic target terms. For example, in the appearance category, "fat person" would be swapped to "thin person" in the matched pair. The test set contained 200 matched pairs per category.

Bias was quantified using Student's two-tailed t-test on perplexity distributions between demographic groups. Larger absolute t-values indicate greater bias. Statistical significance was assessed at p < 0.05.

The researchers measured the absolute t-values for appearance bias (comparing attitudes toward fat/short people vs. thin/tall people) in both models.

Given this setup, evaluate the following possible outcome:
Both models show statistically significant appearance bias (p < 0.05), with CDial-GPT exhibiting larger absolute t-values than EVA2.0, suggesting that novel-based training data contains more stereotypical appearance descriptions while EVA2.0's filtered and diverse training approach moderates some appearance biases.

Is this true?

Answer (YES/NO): NO